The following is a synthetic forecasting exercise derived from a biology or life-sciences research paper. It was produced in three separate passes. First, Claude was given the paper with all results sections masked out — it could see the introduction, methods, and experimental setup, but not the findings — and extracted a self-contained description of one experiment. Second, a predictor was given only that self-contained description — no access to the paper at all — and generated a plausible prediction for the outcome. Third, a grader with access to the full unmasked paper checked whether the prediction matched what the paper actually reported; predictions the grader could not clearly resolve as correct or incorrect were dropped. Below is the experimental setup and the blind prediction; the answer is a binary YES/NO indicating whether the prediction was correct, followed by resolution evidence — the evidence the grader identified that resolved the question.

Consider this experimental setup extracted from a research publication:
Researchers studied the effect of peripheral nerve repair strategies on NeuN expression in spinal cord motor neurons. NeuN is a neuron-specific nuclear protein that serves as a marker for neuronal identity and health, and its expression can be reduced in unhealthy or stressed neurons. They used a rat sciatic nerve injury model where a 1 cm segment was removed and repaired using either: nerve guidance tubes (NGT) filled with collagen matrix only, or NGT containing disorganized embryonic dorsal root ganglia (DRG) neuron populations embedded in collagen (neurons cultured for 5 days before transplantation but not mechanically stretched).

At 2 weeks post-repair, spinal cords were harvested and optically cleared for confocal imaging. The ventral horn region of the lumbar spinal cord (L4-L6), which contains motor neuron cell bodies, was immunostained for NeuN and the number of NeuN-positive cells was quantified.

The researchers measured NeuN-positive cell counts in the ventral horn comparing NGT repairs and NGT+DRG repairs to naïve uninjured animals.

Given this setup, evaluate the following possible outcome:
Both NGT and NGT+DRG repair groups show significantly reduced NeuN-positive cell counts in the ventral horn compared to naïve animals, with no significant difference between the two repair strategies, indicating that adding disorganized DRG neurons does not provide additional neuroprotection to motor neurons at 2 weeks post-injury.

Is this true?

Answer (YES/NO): NO